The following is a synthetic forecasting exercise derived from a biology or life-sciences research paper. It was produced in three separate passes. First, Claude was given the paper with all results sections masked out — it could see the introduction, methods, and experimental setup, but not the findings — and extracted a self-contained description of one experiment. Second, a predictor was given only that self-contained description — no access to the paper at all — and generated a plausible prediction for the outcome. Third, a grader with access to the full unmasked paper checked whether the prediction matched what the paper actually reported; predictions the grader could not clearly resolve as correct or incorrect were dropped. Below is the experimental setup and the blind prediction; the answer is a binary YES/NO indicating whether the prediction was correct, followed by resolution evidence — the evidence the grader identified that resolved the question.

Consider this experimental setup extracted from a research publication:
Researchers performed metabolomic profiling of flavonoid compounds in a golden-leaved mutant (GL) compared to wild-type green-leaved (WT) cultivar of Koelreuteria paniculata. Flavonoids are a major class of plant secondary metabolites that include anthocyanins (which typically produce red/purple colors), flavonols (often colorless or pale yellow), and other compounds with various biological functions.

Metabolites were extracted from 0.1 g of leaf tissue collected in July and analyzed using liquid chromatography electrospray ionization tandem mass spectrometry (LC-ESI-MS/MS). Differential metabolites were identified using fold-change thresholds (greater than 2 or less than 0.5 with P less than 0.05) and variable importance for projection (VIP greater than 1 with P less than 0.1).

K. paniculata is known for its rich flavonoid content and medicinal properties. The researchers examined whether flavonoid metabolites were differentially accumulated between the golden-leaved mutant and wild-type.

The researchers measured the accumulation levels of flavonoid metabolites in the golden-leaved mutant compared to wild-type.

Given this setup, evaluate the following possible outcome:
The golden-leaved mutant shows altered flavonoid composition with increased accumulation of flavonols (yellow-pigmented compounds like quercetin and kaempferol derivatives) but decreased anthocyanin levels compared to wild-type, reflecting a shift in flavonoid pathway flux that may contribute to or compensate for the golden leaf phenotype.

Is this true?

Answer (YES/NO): NO